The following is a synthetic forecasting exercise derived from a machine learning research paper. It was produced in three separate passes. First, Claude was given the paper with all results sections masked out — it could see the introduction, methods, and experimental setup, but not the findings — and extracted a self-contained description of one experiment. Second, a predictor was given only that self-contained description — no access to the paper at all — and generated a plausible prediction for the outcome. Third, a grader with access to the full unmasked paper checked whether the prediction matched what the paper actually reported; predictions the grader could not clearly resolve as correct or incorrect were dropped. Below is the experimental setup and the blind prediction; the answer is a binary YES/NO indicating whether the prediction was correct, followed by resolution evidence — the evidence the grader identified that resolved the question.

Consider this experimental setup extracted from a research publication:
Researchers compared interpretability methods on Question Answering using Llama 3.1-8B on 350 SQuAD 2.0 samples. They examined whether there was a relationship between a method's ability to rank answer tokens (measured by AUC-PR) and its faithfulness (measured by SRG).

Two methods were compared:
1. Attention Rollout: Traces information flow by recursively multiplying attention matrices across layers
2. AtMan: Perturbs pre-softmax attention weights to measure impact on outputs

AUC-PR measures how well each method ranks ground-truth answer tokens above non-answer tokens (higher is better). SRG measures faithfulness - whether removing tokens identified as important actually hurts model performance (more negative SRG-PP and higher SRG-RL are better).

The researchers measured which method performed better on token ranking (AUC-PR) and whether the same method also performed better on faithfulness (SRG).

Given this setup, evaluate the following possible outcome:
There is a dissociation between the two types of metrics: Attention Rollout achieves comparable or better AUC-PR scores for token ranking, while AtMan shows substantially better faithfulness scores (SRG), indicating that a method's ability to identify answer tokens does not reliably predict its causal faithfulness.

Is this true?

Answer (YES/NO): NO